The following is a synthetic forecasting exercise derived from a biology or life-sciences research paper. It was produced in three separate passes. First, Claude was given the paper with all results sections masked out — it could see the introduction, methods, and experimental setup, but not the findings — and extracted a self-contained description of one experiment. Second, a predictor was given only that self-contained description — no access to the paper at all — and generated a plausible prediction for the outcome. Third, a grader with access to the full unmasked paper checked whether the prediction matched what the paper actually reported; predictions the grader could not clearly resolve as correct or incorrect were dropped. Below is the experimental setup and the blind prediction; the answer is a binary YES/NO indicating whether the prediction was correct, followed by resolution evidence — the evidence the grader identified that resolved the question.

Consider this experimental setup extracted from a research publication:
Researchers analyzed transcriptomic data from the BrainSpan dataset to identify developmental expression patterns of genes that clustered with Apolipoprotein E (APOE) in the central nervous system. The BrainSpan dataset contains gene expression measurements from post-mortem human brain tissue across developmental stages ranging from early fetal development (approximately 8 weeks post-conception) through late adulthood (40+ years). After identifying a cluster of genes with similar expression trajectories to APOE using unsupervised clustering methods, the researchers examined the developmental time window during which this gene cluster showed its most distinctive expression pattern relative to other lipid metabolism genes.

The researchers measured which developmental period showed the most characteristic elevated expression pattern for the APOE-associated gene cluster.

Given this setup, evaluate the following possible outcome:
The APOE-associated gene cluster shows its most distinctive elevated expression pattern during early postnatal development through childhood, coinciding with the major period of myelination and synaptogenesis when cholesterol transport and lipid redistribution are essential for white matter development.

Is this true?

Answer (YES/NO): YES